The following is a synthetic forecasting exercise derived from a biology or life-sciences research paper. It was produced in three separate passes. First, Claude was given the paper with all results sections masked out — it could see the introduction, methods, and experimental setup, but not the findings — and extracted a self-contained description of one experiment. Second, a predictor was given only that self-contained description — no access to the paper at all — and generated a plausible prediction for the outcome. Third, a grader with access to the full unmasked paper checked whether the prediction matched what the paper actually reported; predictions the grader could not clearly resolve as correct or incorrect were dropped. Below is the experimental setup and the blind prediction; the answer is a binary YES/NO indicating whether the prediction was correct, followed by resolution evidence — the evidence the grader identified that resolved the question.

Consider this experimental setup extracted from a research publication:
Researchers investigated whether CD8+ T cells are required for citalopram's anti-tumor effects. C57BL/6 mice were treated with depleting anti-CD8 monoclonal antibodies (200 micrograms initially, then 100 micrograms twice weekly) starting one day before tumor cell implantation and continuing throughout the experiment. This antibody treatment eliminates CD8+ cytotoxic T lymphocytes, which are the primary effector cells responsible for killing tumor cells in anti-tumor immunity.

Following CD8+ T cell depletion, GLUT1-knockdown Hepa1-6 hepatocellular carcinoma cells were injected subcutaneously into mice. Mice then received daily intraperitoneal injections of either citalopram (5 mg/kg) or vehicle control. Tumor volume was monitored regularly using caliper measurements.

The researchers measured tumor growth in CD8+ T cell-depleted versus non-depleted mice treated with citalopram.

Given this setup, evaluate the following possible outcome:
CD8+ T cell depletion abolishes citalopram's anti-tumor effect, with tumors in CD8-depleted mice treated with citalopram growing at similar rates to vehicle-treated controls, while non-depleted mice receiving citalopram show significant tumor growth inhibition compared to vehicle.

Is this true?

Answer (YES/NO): NO